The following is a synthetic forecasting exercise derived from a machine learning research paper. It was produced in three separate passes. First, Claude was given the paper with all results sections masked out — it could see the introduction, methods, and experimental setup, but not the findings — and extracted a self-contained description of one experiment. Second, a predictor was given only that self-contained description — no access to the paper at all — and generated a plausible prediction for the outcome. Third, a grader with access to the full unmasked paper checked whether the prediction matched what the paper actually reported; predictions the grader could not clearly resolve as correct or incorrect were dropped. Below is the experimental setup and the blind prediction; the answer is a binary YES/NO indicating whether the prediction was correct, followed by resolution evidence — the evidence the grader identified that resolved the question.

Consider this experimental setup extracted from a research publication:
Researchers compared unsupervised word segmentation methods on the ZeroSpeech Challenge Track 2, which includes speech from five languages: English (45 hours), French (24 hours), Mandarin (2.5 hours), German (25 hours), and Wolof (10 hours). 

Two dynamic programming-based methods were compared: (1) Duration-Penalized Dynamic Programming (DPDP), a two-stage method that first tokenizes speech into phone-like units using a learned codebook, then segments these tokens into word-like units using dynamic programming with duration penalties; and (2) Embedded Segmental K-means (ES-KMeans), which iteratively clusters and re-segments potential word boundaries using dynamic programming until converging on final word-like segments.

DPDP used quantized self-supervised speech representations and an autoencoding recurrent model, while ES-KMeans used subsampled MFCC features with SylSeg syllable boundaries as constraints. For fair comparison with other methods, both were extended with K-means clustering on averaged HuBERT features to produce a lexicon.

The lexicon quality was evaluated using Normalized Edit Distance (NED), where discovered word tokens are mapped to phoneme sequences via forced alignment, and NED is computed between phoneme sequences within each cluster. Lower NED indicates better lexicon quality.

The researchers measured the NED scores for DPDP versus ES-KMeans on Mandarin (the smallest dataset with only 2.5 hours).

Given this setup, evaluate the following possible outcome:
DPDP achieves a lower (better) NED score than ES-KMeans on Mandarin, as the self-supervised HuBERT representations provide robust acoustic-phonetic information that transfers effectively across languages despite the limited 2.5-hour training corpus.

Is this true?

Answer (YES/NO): YES